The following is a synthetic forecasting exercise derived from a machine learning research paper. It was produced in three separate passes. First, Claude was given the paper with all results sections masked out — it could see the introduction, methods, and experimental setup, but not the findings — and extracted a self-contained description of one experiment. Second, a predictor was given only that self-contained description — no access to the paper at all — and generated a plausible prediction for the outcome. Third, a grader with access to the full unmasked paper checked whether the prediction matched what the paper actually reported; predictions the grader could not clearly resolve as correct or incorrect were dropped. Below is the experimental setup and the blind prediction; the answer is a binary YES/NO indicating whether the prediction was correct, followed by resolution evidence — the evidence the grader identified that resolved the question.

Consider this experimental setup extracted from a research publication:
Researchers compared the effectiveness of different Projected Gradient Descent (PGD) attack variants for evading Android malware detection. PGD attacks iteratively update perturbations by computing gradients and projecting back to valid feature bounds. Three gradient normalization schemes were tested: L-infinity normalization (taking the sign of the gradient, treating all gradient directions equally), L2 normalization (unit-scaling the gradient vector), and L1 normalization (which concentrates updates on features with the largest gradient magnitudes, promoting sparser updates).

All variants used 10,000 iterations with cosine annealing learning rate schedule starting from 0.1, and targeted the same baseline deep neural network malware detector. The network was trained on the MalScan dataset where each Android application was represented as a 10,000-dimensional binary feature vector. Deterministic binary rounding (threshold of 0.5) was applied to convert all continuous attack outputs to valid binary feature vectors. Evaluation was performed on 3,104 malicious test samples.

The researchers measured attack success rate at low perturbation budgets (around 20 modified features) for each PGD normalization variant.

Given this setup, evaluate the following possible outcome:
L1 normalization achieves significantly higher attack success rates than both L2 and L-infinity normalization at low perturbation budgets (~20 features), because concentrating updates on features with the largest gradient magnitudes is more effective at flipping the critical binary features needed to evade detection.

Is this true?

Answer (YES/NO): NO